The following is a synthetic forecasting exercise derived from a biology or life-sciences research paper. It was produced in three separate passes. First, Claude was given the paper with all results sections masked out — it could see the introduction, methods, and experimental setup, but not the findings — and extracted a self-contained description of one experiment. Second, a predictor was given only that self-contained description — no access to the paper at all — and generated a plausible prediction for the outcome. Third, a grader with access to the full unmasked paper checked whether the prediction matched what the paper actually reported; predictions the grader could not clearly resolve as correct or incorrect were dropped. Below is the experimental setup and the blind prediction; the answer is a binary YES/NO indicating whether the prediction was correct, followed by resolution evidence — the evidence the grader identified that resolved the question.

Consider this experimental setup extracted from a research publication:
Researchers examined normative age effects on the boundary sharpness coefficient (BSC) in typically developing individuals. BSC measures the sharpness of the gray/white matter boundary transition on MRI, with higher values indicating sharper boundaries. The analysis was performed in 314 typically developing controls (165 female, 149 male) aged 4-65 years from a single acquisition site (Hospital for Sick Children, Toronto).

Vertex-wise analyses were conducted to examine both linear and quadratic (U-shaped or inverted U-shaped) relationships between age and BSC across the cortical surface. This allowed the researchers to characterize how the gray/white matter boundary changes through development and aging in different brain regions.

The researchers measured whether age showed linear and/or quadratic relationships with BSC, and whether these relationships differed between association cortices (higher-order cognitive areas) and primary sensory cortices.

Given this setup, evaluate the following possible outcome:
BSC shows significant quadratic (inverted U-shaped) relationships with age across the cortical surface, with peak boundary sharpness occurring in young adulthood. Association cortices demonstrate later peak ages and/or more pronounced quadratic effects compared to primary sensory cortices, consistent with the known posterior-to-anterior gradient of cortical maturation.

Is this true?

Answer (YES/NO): NO